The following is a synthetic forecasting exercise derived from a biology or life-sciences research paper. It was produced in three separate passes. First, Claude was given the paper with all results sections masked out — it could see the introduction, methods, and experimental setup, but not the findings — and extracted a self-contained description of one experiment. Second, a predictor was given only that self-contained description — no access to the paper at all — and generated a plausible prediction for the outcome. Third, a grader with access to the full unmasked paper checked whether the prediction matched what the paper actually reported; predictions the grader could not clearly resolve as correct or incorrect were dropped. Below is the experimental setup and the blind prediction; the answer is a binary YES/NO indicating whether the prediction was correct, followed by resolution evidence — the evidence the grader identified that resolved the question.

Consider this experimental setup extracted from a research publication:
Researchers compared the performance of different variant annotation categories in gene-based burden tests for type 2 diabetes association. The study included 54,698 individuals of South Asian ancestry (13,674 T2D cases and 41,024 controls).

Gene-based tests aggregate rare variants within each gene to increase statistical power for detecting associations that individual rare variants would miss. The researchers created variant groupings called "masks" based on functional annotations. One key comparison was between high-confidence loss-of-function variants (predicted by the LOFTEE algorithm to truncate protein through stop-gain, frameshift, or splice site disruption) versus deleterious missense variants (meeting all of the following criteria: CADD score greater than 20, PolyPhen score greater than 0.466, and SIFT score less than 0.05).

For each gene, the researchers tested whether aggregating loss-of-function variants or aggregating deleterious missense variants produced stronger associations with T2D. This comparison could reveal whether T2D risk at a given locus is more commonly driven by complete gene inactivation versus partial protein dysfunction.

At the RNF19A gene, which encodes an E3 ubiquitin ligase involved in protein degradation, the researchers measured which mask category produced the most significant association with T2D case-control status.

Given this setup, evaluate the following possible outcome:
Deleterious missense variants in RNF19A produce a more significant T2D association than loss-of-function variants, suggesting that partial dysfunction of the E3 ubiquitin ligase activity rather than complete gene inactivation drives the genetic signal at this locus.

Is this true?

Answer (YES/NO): NO